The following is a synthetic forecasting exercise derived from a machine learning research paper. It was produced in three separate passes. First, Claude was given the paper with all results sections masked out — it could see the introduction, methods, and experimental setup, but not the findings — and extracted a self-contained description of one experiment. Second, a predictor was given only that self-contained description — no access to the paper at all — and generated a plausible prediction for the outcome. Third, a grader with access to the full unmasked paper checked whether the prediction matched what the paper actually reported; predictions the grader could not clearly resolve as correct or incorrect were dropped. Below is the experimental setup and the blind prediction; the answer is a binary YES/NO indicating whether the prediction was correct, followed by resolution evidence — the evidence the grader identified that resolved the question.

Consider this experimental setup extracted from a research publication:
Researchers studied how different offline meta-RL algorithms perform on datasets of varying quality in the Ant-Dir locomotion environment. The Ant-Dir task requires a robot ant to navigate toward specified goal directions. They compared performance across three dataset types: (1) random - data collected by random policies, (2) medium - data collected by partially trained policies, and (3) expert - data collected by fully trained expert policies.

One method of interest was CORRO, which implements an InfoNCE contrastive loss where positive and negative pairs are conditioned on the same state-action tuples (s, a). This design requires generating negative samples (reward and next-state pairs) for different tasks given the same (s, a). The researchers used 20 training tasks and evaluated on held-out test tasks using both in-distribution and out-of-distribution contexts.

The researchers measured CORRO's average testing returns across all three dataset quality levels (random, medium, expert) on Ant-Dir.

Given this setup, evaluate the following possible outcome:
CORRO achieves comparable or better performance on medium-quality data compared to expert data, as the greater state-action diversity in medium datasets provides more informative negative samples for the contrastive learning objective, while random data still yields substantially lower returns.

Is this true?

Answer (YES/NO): NO